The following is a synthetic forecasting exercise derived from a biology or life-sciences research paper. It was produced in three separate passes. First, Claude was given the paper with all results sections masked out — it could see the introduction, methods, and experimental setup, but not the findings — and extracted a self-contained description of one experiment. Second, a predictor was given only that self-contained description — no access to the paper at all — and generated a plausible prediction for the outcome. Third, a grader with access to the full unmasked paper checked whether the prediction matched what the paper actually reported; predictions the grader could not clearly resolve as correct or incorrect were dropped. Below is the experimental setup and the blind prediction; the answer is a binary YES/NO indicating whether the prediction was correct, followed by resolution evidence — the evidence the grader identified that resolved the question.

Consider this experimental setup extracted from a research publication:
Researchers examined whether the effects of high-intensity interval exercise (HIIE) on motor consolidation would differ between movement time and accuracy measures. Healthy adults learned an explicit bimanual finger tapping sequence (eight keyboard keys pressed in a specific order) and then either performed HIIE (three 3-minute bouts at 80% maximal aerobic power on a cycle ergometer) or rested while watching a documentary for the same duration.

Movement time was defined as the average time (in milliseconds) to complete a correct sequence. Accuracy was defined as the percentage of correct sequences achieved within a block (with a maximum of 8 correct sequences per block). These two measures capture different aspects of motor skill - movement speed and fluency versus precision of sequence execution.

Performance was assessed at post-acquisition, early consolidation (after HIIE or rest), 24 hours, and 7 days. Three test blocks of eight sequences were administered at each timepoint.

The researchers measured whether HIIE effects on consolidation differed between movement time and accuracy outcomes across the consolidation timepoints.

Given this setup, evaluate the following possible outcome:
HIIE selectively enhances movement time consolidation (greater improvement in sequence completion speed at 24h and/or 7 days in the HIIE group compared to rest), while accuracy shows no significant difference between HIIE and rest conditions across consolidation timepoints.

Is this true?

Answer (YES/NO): NO